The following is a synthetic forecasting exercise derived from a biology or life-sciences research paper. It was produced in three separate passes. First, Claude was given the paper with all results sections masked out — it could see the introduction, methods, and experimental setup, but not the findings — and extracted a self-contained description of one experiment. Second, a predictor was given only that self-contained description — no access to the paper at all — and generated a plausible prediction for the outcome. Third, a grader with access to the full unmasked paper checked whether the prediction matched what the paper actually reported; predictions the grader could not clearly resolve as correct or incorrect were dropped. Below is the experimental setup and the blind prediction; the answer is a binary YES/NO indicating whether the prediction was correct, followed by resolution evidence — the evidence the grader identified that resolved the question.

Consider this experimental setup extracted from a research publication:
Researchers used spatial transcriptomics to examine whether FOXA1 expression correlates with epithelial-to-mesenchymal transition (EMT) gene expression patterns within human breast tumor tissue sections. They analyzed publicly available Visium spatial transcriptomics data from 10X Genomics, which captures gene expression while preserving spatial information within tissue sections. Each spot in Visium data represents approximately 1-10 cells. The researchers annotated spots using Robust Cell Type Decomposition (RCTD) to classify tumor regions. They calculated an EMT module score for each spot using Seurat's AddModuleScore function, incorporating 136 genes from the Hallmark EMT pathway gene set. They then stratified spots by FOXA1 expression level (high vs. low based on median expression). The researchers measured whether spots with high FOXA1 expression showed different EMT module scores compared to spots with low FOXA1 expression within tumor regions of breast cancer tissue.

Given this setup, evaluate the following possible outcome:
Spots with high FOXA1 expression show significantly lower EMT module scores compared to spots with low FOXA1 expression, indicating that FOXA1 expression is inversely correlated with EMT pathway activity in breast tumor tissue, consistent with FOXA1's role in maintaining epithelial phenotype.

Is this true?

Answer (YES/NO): NO